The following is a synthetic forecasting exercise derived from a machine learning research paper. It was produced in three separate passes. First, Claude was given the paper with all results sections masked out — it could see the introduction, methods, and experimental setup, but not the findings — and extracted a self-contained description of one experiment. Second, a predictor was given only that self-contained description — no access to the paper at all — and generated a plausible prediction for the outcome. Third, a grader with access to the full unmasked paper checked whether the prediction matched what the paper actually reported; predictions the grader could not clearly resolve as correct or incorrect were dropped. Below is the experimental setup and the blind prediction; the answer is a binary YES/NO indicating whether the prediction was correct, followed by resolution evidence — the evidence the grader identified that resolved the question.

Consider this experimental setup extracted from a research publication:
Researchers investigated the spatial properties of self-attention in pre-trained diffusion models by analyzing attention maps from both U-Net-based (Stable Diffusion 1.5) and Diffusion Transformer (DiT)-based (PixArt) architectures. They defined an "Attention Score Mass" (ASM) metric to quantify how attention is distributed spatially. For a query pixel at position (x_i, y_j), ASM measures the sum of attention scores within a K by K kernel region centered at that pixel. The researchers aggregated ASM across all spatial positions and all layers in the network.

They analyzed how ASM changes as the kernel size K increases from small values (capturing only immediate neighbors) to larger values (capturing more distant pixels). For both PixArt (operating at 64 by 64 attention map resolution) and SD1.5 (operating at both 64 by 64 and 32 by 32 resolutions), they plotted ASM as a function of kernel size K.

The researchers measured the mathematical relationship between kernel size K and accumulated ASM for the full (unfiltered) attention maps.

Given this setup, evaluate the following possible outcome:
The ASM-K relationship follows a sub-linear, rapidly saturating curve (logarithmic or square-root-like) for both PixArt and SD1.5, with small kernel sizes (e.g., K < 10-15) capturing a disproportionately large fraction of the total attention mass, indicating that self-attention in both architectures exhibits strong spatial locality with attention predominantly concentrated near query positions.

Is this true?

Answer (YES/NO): NO